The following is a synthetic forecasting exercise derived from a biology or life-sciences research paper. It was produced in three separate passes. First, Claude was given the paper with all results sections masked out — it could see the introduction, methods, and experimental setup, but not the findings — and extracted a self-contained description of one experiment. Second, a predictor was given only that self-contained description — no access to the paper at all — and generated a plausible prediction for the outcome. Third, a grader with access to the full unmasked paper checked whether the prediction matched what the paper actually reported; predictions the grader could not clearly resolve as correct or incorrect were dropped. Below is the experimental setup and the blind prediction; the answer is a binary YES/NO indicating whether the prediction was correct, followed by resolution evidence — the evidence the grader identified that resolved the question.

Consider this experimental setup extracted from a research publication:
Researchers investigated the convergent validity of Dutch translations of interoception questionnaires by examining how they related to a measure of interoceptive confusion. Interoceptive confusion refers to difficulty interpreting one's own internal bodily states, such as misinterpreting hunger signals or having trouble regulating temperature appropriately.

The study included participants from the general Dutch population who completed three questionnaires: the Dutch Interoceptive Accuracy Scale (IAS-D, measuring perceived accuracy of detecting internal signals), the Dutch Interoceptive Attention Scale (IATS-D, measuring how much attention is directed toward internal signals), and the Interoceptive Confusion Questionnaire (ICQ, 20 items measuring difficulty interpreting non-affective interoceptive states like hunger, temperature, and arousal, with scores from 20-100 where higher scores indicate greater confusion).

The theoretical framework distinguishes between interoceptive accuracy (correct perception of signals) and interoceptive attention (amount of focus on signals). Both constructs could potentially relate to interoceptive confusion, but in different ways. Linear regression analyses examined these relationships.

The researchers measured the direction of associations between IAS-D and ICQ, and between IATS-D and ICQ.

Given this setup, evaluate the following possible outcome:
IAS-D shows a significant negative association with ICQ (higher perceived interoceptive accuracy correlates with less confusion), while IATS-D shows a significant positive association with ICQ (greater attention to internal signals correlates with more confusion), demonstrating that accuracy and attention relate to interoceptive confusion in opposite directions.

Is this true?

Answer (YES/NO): YES